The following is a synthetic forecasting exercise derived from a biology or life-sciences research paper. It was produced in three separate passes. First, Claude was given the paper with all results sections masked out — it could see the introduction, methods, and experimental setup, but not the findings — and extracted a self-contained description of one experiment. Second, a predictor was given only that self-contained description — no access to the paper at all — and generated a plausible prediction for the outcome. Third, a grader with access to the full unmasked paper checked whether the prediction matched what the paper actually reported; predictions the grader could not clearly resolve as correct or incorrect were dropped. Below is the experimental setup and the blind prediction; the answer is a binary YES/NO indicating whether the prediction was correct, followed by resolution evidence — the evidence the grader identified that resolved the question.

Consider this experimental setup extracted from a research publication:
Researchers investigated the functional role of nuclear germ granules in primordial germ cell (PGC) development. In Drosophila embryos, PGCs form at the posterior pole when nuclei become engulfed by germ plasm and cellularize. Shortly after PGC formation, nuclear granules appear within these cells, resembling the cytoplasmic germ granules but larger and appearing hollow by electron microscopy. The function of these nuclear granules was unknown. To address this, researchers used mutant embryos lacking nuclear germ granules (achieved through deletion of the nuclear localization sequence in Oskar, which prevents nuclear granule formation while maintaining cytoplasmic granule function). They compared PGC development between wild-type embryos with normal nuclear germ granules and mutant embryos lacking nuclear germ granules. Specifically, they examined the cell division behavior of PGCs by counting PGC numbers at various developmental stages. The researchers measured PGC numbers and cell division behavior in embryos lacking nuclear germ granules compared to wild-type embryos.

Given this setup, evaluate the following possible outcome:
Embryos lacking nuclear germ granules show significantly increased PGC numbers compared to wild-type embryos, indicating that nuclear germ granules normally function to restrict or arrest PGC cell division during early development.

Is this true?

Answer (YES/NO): NO